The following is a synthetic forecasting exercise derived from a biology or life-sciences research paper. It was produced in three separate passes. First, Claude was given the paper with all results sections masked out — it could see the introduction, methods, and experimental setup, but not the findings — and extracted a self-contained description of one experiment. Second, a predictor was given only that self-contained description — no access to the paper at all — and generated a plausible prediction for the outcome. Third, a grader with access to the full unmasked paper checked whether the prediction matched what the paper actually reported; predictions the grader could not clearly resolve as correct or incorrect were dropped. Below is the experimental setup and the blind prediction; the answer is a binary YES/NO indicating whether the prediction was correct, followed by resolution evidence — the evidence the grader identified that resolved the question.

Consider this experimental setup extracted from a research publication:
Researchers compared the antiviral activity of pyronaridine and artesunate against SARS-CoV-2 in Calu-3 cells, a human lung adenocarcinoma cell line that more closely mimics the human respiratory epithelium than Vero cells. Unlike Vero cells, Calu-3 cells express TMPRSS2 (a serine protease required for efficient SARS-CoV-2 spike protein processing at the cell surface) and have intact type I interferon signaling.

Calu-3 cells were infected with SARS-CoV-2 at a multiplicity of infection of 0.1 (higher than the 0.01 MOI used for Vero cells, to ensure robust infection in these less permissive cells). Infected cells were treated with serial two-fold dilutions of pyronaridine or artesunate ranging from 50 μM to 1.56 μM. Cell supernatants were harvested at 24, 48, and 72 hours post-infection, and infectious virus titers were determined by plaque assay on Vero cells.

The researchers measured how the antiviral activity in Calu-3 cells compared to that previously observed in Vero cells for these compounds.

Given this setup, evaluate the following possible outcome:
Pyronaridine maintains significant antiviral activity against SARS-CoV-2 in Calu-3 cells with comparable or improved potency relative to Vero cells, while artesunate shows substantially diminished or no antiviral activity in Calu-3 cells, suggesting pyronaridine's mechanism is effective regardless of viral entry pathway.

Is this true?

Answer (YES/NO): NO